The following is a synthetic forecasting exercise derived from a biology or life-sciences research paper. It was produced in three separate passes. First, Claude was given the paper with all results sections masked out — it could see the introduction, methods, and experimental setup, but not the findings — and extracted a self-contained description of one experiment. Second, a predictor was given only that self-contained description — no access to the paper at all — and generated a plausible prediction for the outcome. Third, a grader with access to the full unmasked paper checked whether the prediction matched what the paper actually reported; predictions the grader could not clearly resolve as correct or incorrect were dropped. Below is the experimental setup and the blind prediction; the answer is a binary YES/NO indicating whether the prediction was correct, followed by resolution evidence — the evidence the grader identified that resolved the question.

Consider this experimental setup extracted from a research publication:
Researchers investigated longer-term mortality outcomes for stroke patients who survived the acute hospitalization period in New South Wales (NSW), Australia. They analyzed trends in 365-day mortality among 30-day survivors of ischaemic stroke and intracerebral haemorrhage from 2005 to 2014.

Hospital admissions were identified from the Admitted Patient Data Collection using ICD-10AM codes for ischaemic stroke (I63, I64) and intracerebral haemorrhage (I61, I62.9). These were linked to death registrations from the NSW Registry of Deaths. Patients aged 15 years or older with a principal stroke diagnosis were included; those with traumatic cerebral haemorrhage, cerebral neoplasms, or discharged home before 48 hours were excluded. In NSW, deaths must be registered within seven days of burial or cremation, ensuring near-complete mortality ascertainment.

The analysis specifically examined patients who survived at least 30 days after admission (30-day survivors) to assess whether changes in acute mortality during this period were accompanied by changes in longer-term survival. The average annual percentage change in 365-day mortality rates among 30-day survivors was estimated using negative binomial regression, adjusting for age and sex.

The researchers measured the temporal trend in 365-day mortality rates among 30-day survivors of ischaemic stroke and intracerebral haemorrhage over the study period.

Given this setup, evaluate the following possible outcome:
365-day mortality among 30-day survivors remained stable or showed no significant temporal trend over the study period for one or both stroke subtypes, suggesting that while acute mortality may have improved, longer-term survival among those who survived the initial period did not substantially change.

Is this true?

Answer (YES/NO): YES